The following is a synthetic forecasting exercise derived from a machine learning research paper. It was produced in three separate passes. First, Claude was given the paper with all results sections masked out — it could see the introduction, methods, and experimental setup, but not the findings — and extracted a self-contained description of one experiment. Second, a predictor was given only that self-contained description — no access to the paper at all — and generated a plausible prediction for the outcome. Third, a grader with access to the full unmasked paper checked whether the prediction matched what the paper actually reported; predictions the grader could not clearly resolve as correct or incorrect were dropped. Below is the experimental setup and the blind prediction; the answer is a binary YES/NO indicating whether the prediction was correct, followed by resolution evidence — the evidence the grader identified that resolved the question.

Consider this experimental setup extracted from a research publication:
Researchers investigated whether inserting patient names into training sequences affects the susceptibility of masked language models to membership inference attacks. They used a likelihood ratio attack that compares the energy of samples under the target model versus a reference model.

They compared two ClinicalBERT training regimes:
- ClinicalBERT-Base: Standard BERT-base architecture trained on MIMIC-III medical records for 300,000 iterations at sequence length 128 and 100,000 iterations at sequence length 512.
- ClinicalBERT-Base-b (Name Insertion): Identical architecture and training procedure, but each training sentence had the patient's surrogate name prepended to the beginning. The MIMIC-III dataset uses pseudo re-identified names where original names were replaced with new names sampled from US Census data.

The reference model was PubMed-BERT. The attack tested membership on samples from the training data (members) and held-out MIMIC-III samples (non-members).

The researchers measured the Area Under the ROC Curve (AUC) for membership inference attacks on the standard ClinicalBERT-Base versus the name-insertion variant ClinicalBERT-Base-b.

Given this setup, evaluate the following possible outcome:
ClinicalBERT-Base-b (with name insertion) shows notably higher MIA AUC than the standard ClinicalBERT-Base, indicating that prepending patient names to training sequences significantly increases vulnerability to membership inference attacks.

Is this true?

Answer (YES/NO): YES